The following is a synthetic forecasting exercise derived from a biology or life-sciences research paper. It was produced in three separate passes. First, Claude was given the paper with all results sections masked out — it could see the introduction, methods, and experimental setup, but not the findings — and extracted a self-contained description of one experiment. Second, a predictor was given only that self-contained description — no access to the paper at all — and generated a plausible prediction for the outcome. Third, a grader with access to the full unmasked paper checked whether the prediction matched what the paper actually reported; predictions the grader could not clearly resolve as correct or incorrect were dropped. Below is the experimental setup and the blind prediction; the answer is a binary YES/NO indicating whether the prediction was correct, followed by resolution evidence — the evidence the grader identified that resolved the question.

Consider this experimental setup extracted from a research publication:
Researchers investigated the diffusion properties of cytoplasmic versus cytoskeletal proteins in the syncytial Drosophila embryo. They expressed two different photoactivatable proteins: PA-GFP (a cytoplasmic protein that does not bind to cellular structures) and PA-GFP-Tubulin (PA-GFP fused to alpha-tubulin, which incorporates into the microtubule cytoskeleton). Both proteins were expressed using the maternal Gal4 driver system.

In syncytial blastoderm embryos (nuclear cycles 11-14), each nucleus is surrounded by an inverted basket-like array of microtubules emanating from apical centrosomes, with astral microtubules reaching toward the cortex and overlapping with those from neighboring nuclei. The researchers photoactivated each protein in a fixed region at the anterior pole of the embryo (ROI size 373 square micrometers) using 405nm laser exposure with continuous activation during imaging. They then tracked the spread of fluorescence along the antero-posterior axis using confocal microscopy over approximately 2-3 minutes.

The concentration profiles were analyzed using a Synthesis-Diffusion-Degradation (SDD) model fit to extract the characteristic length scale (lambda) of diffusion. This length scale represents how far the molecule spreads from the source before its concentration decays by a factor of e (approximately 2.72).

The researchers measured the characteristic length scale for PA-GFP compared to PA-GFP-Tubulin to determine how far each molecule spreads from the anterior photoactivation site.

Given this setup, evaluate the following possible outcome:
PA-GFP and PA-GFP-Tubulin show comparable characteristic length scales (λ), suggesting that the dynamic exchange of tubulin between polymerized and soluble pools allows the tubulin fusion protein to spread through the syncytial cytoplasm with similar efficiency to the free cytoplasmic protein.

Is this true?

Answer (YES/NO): NO